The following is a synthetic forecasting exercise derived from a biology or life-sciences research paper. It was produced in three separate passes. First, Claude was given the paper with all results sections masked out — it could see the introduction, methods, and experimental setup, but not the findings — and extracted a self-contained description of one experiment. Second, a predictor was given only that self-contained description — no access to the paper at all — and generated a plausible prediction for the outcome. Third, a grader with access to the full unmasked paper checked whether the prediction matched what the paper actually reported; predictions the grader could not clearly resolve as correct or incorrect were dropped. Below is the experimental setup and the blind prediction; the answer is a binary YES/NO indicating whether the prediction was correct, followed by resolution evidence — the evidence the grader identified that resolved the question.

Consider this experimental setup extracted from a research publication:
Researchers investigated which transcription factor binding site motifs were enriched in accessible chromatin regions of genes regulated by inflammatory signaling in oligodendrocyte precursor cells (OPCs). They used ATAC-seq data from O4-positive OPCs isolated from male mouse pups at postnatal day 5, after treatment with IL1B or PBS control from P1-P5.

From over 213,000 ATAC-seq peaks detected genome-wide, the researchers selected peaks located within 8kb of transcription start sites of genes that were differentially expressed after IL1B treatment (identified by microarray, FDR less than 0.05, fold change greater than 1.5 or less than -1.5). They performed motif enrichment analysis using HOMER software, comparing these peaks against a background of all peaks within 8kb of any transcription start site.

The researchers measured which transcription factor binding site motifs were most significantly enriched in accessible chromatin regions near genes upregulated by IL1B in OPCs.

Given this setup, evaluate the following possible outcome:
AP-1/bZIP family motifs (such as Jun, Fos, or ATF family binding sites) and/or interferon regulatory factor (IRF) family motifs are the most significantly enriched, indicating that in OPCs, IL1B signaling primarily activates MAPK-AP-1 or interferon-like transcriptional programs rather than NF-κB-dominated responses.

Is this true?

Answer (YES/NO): NO